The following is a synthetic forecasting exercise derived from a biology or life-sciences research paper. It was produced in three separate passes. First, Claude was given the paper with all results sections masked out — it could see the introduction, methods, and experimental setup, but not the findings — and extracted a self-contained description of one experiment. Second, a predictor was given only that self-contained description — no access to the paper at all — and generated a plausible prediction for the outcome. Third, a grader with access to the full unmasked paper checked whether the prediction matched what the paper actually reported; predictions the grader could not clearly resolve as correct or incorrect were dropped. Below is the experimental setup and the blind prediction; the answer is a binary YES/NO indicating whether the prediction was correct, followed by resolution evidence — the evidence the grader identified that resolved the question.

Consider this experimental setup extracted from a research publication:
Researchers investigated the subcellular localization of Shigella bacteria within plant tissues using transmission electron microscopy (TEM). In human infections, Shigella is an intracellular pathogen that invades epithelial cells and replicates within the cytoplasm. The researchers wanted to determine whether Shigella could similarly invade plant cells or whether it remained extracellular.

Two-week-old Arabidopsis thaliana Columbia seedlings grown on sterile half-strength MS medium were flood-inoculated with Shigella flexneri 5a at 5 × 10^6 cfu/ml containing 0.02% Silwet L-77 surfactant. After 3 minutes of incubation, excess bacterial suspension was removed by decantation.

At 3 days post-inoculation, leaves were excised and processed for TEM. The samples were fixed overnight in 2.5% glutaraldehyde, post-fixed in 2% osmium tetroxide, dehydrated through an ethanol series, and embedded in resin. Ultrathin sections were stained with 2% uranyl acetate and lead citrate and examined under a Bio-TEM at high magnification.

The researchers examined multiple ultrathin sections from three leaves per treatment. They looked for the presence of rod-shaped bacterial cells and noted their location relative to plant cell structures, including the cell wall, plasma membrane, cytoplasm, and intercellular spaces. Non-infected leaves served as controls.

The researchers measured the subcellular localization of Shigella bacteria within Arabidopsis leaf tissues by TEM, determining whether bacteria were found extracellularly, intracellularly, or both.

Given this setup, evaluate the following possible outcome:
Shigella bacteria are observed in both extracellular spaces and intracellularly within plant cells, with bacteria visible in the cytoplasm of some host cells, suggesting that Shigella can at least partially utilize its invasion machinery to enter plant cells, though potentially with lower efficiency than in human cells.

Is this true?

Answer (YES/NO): NO